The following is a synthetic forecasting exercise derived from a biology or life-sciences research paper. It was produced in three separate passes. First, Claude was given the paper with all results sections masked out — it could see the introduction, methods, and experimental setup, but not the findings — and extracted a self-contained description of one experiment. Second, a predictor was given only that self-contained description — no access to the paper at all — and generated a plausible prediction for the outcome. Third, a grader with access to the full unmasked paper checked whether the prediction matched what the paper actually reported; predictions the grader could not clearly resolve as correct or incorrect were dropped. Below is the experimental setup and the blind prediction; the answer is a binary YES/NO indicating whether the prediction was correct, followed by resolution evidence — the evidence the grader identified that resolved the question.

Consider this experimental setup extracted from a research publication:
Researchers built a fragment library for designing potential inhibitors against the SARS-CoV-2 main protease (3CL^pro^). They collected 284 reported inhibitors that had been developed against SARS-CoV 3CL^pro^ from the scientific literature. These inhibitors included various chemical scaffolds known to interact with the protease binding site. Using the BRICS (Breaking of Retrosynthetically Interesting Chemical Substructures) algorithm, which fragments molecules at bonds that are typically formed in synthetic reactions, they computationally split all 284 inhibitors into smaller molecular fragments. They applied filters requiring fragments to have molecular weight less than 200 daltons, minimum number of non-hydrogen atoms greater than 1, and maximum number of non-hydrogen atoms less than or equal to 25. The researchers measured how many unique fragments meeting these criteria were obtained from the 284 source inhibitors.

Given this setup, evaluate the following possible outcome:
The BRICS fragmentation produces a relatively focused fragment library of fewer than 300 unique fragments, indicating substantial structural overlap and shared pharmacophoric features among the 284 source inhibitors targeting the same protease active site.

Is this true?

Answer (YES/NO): NO